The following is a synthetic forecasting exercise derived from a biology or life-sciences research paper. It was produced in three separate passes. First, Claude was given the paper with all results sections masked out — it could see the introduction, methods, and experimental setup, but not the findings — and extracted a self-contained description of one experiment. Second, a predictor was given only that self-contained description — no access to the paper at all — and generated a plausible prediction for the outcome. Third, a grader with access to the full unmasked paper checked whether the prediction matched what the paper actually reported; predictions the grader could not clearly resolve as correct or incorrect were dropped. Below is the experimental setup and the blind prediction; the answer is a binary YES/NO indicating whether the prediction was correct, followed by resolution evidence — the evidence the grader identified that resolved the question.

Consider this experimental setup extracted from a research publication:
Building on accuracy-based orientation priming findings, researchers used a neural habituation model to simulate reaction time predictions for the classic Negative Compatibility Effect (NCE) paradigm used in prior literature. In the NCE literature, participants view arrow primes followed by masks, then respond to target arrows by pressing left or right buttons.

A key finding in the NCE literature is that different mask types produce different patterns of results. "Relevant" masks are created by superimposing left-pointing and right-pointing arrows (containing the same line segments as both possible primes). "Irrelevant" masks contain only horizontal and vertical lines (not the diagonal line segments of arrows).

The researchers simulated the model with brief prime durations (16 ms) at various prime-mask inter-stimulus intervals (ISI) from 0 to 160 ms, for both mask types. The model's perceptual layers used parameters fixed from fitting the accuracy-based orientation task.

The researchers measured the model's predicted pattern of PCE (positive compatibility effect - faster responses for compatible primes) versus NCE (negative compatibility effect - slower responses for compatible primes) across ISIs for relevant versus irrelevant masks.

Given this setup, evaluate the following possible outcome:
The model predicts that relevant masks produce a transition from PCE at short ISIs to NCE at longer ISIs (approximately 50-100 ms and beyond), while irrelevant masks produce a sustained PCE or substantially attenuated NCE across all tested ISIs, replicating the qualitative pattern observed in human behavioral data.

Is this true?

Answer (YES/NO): NO